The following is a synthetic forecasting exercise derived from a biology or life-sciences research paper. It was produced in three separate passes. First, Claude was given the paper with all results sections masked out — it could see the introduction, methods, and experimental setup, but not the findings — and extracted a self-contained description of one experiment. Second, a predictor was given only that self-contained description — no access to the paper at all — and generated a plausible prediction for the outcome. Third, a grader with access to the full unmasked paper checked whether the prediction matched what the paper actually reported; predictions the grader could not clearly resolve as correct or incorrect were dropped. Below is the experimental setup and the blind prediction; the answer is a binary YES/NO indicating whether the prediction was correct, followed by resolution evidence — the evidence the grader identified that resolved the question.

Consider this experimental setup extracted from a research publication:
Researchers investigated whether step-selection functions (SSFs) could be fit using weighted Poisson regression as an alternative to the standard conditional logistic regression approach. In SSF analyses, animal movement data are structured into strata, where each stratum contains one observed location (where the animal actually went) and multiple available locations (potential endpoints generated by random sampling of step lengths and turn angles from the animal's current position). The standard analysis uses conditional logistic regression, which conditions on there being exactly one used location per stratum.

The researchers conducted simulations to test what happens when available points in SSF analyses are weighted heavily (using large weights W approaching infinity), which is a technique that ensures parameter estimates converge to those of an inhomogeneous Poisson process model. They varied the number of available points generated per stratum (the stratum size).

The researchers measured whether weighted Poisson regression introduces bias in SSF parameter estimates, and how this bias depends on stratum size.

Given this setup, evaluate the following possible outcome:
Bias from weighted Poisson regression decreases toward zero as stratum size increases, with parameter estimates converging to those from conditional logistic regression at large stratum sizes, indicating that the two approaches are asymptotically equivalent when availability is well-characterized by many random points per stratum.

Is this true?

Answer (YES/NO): YES